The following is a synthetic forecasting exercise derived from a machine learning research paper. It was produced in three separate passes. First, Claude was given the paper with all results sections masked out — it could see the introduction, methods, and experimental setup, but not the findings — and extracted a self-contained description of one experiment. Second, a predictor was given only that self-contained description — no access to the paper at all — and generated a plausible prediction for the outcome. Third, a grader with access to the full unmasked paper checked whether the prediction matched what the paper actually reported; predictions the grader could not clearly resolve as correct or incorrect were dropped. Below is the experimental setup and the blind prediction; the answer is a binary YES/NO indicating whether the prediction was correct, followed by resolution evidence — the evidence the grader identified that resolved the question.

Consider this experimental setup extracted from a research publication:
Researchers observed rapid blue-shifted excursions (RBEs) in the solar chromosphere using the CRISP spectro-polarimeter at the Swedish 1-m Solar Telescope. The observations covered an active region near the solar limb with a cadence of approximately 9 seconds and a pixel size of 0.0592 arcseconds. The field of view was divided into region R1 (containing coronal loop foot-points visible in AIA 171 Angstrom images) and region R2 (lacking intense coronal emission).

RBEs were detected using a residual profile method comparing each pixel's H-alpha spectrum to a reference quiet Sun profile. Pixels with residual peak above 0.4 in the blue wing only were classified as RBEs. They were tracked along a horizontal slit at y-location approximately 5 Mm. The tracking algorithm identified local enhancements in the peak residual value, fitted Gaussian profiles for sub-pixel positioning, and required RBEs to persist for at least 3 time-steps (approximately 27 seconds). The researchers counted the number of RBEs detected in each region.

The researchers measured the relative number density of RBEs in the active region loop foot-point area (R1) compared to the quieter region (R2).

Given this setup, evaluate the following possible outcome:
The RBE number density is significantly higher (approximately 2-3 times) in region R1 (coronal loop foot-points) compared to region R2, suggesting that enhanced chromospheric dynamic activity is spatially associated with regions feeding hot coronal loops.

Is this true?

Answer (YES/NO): YES